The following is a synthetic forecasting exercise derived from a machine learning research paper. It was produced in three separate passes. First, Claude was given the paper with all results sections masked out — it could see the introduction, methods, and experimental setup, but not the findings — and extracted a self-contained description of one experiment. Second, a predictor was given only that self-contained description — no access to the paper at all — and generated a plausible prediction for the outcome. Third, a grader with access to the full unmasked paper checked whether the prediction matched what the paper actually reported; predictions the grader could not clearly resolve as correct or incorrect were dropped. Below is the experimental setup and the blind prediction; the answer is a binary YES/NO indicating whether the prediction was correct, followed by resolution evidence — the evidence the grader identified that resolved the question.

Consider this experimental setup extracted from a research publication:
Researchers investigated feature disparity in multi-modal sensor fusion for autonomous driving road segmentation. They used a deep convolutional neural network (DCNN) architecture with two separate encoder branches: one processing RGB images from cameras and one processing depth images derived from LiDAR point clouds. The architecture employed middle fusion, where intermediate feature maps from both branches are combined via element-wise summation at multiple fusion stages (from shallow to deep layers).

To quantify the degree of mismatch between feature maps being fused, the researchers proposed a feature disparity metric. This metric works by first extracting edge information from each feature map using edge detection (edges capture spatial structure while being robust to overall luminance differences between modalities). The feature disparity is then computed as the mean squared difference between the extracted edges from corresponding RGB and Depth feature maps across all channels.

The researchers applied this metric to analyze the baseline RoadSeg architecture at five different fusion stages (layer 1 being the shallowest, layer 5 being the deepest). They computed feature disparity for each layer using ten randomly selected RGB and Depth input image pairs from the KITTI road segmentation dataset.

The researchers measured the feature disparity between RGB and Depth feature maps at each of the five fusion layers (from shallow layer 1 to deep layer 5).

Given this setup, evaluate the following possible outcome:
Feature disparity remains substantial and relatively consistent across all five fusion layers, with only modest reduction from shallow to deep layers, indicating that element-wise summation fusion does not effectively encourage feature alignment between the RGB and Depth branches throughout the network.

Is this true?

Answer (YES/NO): NO